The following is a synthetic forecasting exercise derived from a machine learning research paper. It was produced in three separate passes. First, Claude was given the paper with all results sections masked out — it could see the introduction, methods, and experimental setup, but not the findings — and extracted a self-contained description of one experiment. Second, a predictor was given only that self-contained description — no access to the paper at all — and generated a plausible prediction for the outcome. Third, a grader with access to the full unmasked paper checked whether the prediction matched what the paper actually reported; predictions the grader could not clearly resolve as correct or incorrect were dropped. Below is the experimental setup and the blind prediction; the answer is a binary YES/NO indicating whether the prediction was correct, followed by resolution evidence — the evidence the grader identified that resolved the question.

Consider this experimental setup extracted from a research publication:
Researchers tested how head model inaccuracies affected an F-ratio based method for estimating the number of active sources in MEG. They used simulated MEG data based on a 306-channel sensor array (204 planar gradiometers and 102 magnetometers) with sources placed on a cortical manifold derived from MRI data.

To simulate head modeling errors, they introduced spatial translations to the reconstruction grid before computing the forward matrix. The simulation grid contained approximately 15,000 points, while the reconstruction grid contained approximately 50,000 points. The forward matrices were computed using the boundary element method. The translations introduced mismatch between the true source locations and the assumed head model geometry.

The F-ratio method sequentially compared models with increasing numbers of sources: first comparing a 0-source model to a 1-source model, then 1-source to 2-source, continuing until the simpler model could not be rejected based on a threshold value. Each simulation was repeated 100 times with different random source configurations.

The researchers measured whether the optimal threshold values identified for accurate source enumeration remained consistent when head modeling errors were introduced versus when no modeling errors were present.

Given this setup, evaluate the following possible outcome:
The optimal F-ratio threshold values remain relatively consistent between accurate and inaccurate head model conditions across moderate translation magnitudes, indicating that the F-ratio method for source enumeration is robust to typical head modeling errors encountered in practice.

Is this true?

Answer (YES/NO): YES